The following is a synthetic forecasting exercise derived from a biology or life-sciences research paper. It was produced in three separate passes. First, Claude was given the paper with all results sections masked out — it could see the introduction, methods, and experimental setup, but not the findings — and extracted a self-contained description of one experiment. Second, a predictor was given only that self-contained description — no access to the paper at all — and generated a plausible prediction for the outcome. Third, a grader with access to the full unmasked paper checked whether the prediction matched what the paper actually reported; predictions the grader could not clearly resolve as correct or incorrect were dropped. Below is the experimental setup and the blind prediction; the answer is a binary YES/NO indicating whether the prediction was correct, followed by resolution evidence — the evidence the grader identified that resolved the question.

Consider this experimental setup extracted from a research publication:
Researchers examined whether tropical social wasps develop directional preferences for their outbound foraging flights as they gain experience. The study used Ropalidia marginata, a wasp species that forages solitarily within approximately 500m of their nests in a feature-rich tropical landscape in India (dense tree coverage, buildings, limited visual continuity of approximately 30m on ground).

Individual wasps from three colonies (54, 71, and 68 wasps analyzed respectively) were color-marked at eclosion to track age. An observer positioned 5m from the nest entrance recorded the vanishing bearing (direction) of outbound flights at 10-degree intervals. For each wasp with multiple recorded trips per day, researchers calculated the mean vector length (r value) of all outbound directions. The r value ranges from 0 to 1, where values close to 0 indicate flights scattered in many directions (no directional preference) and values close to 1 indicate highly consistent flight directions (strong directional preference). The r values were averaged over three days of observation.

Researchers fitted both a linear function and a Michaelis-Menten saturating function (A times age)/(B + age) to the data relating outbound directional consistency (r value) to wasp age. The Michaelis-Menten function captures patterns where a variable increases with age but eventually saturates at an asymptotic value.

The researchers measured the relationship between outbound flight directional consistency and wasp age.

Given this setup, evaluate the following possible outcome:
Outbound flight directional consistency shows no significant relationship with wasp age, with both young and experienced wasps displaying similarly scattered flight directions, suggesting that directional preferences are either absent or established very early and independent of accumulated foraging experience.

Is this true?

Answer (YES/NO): NO